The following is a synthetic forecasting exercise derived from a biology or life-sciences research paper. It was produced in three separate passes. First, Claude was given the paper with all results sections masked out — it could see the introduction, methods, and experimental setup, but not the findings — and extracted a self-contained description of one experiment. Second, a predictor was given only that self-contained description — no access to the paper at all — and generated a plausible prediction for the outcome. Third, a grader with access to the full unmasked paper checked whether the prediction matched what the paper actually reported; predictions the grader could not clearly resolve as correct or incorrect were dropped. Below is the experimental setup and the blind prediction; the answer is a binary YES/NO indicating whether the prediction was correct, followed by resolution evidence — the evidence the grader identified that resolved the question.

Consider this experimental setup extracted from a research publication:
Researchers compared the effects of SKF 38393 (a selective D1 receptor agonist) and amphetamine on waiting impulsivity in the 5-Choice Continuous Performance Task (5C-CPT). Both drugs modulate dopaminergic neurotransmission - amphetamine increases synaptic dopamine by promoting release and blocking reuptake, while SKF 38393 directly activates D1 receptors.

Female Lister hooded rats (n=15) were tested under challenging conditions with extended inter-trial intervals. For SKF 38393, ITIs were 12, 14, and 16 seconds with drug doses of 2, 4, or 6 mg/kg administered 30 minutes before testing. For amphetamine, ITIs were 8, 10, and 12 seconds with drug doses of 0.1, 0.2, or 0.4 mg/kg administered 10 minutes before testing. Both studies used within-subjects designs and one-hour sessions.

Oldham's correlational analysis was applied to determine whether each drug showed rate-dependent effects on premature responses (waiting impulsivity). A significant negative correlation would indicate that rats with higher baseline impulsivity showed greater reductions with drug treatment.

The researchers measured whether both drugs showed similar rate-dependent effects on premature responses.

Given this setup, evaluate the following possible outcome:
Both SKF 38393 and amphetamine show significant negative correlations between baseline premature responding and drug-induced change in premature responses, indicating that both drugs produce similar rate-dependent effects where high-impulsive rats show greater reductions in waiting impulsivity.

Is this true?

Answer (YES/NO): YES